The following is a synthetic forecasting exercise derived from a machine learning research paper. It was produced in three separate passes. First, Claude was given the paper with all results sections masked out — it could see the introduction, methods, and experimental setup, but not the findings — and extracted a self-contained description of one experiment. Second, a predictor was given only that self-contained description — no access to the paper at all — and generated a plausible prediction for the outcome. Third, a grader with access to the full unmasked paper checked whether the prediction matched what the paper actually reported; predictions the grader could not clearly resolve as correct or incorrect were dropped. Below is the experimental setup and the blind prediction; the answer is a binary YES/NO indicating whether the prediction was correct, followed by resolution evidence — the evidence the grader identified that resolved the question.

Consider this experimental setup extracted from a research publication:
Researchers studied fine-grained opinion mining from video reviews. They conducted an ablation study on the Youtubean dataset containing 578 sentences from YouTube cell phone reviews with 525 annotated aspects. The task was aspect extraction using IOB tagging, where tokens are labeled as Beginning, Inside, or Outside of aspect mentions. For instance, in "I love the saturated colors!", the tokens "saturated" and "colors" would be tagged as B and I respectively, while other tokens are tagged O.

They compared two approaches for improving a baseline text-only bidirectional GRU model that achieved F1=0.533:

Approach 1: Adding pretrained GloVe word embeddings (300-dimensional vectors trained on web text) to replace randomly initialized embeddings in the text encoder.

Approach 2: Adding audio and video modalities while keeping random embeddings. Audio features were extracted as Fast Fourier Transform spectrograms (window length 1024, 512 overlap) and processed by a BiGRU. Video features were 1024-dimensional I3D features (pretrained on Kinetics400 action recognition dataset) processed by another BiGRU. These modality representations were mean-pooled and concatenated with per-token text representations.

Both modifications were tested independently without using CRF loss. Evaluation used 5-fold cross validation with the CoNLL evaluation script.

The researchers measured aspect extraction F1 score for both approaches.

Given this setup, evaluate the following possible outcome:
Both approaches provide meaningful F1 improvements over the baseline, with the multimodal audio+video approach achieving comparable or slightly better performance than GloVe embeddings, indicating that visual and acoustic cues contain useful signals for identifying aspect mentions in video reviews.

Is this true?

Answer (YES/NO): NO